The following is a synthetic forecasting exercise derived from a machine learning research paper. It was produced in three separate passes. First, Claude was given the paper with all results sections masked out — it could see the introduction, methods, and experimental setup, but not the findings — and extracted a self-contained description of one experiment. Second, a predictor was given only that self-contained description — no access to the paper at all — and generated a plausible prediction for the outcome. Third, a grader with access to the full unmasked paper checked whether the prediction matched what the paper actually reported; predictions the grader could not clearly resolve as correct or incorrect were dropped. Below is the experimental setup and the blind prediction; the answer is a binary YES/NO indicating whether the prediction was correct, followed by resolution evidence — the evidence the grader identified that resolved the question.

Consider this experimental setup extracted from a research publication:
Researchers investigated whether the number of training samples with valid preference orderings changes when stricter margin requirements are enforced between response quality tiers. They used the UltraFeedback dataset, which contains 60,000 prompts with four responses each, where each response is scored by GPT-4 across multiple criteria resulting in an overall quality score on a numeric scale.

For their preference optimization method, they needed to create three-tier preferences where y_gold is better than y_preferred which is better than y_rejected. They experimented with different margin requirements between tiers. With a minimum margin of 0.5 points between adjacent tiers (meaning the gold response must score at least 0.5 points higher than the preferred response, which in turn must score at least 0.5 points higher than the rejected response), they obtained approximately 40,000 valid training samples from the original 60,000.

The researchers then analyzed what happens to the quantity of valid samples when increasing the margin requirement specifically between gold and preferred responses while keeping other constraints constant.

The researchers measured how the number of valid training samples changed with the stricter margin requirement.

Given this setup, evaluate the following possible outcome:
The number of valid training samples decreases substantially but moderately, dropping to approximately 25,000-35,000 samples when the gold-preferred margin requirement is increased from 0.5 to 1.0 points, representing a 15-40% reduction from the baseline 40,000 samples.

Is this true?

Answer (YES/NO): NO